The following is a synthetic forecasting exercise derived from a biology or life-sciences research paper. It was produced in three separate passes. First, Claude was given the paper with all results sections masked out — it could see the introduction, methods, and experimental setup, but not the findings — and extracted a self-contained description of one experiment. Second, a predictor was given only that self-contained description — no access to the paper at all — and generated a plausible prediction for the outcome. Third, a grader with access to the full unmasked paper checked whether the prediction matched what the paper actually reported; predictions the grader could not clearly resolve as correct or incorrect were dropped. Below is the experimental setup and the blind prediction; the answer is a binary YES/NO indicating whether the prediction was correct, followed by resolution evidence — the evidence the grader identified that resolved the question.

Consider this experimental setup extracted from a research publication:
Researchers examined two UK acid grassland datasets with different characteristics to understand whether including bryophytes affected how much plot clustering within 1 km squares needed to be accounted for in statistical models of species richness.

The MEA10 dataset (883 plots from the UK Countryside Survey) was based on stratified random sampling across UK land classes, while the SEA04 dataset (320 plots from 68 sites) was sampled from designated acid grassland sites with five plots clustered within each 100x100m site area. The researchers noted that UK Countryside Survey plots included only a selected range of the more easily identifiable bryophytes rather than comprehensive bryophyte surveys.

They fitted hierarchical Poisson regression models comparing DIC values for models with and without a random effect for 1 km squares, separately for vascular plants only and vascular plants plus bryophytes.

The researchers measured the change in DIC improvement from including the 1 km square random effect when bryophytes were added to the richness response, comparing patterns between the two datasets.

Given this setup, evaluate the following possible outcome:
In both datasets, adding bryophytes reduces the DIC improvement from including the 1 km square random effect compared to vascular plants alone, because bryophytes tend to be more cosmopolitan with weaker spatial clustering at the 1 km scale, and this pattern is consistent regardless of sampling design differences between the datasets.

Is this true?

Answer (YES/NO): YES